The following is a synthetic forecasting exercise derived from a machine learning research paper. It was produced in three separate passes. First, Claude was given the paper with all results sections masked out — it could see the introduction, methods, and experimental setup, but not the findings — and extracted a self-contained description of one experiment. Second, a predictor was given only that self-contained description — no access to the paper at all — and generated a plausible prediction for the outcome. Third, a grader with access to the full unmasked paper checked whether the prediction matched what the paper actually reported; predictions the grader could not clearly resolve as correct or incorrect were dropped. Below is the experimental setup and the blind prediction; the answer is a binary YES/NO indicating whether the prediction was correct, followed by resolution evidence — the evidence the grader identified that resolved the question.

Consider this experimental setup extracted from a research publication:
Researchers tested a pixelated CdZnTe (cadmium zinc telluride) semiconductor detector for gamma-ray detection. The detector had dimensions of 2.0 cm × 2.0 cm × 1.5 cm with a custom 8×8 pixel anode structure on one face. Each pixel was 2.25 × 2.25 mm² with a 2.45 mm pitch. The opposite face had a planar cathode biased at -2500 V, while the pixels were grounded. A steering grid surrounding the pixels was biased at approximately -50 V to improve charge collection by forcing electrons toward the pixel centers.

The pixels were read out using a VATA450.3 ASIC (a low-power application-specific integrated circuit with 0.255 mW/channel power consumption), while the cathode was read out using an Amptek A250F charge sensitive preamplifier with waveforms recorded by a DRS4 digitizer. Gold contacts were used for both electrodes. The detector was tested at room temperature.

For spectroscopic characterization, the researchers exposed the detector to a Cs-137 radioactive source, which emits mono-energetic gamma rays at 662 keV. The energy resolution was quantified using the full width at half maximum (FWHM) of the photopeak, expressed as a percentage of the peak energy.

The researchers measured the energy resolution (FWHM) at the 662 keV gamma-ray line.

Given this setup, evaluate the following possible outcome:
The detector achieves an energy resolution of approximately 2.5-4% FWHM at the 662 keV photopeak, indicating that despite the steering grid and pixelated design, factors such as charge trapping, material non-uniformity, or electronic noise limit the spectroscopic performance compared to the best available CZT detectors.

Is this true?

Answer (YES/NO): YES